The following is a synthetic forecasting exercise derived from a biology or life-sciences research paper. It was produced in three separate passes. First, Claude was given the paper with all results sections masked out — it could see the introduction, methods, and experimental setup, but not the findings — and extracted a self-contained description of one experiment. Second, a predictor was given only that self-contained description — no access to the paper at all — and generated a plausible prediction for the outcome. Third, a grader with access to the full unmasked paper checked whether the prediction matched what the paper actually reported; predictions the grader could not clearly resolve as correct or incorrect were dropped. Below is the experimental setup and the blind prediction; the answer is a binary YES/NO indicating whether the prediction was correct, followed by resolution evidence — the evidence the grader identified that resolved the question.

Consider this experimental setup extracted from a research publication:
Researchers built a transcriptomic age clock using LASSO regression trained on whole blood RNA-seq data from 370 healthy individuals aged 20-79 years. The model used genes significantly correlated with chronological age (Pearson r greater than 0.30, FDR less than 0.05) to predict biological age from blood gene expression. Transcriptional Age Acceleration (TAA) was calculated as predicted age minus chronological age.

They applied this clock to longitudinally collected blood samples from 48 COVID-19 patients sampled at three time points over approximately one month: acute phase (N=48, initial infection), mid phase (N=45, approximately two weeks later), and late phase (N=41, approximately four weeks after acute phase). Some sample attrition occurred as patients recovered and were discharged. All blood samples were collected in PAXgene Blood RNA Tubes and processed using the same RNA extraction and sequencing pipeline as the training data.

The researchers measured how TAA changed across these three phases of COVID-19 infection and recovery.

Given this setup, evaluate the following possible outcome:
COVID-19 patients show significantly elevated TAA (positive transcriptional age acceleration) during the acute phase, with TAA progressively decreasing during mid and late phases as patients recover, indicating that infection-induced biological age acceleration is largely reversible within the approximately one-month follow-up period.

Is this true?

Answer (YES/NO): YES